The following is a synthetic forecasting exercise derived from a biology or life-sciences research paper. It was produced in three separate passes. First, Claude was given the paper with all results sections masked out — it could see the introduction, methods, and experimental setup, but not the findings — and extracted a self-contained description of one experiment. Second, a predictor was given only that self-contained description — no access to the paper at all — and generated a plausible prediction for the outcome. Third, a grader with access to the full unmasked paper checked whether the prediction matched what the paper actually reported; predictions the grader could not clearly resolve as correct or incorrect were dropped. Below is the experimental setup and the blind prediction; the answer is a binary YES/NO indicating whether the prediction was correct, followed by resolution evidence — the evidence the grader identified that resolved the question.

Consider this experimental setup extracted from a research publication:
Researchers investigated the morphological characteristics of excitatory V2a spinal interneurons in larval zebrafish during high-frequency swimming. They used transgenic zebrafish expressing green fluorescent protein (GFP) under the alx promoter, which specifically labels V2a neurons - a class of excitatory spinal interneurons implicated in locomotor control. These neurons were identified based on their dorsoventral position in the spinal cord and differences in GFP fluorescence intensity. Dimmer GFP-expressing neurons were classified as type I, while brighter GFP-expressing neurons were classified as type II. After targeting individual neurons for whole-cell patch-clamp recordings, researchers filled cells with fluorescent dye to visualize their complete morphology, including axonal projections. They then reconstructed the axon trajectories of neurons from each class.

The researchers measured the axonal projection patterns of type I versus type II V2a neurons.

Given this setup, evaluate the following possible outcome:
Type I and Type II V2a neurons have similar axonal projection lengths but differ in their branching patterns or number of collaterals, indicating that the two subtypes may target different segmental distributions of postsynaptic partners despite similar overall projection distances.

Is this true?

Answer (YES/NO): NO